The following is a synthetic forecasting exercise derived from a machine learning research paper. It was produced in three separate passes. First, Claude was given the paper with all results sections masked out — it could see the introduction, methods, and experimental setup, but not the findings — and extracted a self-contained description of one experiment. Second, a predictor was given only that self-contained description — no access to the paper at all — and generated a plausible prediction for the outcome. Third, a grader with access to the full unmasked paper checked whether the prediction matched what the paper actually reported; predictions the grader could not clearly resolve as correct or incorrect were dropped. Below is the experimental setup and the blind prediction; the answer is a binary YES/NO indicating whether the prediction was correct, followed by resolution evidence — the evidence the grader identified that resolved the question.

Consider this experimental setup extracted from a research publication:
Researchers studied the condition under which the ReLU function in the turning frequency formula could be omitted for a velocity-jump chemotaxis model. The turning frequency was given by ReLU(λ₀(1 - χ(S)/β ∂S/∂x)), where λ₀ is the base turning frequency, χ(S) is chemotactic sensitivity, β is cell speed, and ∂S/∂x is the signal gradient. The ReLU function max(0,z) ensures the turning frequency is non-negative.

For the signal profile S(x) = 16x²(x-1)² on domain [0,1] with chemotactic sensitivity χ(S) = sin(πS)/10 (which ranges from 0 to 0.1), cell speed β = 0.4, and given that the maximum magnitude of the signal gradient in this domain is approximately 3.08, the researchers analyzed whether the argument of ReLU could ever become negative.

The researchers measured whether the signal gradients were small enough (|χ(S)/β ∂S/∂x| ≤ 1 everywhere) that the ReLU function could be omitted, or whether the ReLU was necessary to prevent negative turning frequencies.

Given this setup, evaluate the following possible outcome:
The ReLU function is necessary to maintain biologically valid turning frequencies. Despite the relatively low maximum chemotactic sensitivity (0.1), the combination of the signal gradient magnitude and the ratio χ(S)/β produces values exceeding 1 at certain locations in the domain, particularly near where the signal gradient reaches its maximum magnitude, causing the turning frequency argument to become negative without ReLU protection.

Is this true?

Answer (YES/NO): NO